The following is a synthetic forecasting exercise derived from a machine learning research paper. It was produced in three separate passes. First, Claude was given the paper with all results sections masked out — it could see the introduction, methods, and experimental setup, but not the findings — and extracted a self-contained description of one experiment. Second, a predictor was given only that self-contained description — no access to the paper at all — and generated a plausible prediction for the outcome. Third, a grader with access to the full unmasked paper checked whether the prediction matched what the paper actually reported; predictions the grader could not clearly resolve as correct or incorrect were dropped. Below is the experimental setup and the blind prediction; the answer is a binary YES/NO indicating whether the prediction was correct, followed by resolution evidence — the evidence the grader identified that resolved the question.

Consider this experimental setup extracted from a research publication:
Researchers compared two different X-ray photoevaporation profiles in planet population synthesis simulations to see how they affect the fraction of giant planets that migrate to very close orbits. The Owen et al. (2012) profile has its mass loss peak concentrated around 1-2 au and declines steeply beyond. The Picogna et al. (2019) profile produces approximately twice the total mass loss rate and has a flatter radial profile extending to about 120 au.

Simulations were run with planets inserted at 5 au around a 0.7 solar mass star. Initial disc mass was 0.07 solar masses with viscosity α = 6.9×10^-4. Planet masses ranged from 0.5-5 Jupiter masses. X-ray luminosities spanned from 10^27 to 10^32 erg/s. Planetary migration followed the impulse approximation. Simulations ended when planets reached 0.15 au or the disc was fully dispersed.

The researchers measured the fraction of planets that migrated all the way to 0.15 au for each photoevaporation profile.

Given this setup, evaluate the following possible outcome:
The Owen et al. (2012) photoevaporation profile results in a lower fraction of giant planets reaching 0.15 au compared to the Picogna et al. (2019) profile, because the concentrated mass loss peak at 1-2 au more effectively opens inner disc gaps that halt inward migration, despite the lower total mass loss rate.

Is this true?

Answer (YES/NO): YES